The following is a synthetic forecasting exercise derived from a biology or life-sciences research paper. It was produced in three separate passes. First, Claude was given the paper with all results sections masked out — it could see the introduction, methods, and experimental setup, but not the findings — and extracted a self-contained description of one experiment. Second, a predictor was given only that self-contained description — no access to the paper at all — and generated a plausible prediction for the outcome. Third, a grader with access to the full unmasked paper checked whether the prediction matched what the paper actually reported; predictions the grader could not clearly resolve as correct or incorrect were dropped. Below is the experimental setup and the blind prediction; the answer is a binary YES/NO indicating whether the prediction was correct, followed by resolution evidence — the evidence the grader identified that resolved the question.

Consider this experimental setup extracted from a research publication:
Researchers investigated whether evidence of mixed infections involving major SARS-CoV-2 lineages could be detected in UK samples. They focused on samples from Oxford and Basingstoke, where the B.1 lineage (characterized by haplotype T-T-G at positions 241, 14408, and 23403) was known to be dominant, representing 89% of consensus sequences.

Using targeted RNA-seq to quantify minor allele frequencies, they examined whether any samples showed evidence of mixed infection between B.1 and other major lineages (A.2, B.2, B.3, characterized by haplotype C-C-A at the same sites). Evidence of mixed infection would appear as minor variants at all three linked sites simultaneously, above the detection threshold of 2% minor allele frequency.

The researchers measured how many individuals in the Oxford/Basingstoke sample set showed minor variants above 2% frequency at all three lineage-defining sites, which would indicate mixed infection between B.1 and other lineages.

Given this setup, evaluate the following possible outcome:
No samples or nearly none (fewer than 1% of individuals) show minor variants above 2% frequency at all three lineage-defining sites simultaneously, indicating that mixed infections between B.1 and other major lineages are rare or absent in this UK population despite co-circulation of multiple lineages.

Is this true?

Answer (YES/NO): YES